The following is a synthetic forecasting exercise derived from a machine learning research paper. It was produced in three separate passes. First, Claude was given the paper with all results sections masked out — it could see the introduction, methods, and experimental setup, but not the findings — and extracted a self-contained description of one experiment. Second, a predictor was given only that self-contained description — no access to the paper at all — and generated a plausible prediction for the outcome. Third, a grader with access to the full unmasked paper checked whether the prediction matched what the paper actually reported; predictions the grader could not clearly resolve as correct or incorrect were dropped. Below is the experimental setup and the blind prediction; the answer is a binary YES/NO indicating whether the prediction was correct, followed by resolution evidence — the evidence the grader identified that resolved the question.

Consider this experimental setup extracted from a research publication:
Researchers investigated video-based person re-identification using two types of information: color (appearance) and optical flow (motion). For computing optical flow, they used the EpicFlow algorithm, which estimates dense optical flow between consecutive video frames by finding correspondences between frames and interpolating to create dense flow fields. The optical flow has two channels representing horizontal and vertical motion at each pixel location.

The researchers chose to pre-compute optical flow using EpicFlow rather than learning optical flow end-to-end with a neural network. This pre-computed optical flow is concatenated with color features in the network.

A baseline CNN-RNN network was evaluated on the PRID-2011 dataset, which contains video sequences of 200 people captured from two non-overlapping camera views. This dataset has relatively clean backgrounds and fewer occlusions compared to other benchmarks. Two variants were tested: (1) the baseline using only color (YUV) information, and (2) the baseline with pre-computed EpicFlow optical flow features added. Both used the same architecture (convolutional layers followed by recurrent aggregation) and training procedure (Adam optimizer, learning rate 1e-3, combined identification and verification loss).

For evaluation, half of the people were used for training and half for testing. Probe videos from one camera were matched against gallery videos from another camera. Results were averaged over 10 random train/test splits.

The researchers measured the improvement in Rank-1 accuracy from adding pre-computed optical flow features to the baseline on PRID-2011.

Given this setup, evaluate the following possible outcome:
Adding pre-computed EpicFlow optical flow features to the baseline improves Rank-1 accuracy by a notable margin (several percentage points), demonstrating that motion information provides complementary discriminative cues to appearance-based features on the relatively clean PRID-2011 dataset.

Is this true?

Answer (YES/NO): NO